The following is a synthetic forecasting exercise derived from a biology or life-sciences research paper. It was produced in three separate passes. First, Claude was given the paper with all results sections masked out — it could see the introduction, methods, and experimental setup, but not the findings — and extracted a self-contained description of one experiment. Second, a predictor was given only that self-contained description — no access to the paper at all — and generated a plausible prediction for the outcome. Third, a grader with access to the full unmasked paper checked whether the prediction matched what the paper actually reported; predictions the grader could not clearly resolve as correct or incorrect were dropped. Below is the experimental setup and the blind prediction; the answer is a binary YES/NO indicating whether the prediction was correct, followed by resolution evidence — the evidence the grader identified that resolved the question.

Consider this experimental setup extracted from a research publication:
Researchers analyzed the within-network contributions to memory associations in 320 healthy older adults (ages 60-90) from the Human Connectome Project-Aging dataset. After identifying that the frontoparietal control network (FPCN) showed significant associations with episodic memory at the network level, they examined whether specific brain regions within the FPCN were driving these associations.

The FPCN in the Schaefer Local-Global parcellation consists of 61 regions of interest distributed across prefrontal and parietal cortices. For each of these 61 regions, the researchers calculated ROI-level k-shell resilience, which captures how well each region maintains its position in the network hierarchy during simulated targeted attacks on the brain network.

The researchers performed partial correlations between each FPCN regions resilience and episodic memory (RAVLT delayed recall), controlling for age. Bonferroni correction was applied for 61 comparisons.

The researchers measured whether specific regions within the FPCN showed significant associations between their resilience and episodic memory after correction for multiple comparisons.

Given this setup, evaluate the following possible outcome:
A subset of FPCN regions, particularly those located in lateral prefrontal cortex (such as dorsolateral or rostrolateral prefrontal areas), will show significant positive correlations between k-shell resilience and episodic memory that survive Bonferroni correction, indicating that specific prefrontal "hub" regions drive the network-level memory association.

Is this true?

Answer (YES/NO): NO